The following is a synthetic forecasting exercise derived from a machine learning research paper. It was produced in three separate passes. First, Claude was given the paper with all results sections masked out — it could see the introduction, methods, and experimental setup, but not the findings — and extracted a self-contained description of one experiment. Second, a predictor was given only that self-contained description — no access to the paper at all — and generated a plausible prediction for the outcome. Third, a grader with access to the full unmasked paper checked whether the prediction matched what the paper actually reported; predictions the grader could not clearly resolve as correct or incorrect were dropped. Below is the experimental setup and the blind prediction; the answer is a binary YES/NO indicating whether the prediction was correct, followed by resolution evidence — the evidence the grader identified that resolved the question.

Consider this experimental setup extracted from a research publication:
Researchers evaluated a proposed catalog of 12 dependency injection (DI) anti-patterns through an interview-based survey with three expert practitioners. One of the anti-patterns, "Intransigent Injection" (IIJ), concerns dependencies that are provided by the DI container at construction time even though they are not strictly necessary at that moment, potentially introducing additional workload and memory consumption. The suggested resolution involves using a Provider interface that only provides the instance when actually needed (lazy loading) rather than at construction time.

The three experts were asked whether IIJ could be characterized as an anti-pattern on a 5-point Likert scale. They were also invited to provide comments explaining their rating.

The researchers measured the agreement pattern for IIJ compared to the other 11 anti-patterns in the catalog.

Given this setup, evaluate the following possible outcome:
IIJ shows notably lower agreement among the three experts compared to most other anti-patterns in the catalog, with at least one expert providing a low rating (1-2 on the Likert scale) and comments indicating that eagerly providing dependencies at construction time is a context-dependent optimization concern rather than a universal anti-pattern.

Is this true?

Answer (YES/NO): NO